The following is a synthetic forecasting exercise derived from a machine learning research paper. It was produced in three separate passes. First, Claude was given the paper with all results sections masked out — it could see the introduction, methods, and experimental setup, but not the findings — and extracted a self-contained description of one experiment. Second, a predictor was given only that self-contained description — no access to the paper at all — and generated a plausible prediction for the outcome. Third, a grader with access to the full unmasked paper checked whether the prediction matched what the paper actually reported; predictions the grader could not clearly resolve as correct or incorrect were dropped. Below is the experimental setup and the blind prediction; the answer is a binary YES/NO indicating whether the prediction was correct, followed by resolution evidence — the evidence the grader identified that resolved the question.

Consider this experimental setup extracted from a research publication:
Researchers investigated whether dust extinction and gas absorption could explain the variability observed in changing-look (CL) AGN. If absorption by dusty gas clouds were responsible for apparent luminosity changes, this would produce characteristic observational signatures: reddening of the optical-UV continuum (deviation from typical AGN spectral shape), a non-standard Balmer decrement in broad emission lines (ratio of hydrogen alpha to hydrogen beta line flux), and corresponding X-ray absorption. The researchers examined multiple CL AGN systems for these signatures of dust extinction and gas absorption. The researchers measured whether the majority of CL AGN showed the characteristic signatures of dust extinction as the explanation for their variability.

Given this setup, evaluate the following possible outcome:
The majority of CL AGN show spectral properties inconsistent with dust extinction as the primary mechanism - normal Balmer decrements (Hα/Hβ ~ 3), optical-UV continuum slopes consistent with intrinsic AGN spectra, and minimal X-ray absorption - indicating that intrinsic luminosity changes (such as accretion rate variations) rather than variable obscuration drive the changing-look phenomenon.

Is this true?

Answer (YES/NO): YES